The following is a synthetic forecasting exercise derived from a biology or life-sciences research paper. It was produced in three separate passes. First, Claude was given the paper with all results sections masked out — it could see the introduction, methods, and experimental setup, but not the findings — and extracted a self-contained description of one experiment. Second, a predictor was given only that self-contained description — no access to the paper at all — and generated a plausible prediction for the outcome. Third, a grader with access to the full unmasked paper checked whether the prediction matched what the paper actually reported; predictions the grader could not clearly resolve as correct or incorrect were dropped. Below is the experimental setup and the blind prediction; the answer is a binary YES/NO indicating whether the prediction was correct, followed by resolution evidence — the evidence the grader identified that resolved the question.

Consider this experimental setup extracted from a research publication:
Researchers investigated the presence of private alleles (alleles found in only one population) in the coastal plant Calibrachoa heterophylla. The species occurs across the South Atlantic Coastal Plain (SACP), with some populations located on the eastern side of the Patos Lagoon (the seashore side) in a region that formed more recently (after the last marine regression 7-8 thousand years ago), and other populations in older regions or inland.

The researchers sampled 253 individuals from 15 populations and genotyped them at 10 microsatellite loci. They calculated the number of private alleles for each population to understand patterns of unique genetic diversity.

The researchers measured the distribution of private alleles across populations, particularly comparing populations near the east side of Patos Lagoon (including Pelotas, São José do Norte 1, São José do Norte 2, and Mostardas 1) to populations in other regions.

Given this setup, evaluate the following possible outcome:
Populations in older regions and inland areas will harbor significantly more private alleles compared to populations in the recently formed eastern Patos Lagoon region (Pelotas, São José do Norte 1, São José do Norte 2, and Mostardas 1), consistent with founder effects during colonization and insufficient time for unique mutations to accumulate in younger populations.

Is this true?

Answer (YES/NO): YES